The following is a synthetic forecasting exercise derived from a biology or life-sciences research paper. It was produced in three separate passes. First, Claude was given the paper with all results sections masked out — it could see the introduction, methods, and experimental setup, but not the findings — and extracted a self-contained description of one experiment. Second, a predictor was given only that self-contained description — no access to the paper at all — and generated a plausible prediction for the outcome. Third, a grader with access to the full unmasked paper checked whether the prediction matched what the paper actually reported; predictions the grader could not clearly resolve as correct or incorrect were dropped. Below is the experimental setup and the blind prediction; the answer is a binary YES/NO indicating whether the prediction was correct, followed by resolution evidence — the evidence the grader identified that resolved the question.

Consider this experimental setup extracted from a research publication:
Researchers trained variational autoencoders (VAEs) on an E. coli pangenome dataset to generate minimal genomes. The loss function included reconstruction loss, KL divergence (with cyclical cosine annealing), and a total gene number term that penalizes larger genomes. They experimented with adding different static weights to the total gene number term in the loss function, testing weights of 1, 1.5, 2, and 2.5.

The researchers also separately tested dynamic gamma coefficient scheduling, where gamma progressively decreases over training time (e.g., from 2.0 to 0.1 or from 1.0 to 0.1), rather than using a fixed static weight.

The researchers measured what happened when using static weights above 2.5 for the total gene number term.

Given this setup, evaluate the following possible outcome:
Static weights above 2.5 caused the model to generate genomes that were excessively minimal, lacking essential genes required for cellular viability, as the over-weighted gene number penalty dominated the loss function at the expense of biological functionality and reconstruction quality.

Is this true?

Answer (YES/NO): NO